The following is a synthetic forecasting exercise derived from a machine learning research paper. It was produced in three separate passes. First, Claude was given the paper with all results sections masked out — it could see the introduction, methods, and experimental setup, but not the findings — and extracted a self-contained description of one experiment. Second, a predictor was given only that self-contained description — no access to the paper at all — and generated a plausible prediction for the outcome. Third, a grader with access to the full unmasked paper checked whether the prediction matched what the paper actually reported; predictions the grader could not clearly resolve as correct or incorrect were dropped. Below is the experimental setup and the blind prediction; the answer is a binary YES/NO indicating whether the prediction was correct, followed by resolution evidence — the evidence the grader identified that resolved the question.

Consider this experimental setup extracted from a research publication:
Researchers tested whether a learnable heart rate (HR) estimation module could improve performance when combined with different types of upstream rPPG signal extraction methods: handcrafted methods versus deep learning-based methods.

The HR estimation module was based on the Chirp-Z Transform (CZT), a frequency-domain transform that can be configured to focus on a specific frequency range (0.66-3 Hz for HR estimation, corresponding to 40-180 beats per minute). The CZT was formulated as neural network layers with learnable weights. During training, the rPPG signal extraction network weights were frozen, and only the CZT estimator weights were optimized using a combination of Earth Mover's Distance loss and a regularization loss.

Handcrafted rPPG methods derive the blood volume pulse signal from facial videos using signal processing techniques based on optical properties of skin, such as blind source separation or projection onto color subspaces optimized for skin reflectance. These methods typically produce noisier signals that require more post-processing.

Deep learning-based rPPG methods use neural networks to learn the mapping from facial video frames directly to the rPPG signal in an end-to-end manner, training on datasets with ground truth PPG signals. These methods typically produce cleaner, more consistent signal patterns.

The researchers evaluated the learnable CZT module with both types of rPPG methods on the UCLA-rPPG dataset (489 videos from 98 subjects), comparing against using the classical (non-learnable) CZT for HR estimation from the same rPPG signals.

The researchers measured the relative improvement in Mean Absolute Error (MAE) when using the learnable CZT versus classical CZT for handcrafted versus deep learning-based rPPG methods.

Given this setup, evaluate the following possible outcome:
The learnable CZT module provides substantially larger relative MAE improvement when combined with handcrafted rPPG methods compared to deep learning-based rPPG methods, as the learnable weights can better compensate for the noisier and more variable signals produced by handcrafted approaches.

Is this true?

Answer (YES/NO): NO